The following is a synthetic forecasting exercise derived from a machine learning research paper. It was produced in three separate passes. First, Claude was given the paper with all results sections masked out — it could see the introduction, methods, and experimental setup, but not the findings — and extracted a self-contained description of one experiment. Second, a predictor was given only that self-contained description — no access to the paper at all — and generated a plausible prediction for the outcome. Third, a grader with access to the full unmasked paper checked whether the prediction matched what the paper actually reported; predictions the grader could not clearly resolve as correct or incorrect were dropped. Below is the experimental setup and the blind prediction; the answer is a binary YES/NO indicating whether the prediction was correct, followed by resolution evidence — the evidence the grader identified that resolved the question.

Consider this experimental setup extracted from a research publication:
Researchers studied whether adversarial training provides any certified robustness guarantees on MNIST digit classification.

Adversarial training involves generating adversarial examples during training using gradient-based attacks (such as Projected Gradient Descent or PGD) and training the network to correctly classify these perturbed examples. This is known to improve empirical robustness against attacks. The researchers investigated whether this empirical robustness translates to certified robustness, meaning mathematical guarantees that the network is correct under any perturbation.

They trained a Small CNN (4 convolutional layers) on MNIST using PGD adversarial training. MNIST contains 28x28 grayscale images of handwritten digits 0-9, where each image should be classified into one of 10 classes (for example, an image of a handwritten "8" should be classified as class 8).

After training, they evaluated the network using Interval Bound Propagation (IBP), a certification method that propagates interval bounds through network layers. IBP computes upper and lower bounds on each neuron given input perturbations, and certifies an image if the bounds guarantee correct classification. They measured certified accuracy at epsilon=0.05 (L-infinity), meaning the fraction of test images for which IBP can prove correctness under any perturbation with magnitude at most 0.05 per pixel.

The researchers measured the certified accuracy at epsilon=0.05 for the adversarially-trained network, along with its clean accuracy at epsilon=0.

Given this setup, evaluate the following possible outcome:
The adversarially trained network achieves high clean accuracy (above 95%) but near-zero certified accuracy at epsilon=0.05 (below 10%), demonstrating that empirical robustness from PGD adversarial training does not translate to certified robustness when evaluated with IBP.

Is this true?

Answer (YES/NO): NO